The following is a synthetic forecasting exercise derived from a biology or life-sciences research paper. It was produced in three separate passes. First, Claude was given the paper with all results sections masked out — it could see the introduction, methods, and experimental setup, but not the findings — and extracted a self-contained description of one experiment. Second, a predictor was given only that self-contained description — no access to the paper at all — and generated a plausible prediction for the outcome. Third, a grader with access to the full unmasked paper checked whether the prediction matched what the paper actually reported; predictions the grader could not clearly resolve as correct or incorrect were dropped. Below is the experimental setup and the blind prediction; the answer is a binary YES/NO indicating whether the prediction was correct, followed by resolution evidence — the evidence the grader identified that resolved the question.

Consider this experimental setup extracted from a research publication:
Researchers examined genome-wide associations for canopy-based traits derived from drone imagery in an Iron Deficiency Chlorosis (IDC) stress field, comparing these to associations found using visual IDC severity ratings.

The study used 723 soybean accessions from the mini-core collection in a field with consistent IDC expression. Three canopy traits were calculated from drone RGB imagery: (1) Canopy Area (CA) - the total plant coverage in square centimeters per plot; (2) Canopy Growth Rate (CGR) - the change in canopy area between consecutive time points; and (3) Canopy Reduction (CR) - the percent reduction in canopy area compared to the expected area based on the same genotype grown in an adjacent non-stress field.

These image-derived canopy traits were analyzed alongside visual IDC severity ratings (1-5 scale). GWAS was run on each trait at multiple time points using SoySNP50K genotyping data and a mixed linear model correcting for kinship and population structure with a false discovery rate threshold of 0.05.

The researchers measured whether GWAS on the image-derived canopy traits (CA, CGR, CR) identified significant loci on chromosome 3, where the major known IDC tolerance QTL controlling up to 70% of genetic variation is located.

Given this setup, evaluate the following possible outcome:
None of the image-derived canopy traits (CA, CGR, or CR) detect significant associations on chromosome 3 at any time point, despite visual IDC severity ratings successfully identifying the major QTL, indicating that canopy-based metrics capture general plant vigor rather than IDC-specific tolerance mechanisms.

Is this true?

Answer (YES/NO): YES